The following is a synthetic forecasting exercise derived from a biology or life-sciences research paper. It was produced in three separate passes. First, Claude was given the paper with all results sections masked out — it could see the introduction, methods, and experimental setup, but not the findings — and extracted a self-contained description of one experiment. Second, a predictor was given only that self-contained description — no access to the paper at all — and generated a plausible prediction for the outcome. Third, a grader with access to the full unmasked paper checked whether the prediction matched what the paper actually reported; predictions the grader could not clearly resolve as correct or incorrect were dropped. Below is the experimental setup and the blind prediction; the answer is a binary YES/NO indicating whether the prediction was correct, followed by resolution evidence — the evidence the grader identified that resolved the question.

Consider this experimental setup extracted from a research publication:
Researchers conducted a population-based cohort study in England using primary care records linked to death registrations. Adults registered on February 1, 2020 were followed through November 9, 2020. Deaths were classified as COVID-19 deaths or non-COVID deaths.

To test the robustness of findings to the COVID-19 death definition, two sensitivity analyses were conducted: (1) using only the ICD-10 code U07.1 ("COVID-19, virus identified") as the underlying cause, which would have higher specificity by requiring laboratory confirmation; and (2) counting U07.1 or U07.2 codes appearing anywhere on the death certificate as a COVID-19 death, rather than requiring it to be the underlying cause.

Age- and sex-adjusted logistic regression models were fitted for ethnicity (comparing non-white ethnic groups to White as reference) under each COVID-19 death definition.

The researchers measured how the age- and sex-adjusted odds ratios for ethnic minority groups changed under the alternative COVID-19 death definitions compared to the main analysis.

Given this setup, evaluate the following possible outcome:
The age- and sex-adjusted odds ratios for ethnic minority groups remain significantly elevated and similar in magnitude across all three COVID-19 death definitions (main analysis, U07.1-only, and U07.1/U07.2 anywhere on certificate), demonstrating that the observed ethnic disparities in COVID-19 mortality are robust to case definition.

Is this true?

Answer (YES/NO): YES